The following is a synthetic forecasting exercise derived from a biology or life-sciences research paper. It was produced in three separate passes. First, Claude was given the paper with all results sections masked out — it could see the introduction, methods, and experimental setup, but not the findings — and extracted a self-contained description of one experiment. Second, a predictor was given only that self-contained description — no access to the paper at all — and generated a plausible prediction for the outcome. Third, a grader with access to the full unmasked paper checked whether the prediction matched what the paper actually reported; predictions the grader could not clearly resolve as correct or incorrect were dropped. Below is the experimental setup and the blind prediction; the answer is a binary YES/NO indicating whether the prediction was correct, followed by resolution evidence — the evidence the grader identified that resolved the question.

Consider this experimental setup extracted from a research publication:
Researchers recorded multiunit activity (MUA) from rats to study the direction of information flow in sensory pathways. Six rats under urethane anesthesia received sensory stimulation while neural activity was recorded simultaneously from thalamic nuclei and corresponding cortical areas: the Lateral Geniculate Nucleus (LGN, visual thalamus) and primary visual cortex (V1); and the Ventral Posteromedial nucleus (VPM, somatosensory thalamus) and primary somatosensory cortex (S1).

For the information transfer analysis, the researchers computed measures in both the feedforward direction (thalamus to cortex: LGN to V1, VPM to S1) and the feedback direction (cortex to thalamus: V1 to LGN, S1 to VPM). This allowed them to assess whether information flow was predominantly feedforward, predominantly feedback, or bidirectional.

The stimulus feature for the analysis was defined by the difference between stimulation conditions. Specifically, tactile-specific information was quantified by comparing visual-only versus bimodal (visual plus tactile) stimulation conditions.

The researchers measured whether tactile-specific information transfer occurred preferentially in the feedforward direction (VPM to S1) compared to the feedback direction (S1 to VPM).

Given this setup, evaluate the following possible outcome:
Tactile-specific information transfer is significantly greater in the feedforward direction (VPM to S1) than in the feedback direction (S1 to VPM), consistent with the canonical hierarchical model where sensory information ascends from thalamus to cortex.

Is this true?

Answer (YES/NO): YES